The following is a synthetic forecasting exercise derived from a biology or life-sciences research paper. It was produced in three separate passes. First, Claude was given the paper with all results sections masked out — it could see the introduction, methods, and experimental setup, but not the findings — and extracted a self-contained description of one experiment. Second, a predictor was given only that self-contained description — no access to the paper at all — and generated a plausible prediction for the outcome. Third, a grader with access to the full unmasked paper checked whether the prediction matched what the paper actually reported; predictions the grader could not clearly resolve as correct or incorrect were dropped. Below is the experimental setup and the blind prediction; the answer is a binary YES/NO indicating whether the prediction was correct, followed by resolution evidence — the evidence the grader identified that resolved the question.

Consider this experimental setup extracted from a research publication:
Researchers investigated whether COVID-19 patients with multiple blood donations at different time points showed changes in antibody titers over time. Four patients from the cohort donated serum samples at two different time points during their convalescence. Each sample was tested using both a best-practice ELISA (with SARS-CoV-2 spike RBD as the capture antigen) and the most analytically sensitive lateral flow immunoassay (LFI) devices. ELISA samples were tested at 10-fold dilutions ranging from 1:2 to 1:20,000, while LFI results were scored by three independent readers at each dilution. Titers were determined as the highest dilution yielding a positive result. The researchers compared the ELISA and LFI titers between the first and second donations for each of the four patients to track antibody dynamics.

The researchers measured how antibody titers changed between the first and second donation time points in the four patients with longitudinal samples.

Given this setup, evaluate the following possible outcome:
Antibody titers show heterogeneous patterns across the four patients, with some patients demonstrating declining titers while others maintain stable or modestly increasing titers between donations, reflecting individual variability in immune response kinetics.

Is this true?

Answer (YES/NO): NO